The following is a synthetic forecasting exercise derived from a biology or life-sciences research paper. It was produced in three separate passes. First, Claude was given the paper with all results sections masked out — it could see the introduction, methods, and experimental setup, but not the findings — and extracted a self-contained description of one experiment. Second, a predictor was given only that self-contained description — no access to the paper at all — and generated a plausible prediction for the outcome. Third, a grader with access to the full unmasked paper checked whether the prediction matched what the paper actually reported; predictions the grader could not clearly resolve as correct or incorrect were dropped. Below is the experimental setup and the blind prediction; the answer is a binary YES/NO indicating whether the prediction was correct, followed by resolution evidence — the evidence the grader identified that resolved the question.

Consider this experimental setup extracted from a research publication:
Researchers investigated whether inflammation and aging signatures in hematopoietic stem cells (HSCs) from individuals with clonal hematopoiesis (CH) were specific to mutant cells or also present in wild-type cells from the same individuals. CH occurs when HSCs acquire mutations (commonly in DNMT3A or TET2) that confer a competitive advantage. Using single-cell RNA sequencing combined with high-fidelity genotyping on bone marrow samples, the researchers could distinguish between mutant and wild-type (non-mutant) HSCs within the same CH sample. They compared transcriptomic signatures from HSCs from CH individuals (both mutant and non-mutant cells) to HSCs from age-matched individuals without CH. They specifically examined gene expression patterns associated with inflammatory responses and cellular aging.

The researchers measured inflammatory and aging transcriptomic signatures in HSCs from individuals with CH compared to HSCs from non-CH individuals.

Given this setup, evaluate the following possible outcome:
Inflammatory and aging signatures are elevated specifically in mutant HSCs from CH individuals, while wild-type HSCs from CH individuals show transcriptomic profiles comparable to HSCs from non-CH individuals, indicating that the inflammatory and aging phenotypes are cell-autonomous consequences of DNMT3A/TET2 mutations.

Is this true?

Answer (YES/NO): NO